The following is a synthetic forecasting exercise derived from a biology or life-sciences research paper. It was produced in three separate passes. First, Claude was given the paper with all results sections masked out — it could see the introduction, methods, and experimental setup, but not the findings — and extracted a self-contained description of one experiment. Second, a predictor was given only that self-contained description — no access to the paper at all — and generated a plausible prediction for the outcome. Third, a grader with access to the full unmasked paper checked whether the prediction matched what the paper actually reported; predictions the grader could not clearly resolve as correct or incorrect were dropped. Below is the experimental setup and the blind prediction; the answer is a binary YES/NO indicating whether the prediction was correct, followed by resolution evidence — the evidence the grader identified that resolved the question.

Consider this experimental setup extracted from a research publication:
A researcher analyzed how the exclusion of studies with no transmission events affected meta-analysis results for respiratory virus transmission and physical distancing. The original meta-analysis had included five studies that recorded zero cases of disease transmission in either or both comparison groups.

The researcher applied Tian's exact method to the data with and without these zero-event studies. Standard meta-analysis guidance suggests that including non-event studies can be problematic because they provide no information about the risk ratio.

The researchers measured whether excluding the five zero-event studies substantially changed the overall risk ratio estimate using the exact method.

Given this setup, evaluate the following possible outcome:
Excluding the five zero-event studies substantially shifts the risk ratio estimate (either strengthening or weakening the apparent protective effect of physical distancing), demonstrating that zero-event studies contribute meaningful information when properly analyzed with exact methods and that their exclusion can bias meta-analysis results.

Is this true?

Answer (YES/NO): NO